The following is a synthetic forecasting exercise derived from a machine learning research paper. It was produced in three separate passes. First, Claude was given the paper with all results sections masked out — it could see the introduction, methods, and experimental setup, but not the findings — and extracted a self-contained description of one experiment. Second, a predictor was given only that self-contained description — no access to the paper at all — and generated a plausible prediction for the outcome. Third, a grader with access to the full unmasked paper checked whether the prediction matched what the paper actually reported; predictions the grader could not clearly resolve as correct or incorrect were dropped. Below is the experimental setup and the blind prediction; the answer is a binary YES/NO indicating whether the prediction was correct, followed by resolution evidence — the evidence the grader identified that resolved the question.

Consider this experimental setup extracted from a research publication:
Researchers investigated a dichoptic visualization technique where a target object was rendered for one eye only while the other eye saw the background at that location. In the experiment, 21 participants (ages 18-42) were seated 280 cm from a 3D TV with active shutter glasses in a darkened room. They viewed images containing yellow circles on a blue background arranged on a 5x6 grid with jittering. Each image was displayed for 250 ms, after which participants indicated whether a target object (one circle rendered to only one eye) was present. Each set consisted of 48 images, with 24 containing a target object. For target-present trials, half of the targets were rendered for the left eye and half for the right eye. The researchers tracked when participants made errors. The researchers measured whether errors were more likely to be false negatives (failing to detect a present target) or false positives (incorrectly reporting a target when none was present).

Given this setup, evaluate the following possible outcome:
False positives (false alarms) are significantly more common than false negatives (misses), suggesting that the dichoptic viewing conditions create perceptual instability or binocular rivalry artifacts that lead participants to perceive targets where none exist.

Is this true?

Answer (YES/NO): NO